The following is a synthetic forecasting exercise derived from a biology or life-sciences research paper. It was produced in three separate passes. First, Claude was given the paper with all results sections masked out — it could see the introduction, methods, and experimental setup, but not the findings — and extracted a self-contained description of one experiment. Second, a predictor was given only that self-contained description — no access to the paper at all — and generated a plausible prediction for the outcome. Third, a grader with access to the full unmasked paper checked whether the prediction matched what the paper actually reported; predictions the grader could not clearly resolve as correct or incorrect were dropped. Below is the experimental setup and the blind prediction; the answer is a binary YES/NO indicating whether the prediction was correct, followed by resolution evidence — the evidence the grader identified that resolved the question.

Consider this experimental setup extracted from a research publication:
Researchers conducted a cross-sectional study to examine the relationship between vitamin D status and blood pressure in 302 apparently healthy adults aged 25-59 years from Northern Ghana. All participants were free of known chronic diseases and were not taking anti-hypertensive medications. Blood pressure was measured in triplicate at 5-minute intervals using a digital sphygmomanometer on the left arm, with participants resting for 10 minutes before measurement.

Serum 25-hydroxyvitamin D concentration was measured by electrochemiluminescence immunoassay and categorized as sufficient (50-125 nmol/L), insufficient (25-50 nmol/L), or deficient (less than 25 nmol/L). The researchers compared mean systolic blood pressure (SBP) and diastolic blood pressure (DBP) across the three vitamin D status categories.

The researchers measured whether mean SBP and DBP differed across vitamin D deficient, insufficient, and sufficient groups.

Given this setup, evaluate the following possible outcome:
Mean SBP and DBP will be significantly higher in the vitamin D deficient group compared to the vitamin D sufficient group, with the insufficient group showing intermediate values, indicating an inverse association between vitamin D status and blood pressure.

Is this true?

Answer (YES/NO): YES